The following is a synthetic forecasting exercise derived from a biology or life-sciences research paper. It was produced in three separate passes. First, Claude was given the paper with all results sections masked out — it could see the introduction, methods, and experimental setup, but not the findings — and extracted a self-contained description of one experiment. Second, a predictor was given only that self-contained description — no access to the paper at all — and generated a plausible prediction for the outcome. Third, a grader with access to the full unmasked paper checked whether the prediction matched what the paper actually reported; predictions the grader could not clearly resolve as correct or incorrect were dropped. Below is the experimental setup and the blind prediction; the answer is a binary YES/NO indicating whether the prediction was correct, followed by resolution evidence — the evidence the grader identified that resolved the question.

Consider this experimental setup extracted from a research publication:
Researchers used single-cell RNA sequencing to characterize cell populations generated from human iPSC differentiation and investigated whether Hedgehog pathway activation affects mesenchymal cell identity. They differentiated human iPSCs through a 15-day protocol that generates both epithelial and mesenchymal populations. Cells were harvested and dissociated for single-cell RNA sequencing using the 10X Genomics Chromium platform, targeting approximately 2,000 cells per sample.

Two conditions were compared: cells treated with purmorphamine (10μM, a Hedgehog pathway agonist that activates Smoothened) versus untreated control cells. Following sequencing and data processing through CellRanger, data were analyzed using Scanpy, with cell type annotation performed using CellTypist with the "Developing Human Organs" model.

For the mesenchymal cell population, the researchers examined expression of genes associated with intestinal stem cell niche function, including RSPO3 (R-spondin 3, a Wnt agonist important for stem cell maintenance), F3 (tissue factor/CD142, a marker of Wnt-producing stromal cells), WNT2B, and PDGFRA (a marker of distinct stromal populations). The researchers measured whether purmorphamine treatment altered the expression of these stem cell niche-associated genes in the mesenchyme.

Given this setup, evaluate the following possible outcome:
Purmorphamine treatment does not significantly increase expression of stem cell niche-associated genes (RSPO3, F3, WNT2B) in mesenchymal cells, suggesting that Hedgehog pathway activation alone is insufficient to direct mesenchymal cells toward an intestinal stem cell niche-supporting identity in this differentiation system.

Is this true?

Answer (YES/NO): NO